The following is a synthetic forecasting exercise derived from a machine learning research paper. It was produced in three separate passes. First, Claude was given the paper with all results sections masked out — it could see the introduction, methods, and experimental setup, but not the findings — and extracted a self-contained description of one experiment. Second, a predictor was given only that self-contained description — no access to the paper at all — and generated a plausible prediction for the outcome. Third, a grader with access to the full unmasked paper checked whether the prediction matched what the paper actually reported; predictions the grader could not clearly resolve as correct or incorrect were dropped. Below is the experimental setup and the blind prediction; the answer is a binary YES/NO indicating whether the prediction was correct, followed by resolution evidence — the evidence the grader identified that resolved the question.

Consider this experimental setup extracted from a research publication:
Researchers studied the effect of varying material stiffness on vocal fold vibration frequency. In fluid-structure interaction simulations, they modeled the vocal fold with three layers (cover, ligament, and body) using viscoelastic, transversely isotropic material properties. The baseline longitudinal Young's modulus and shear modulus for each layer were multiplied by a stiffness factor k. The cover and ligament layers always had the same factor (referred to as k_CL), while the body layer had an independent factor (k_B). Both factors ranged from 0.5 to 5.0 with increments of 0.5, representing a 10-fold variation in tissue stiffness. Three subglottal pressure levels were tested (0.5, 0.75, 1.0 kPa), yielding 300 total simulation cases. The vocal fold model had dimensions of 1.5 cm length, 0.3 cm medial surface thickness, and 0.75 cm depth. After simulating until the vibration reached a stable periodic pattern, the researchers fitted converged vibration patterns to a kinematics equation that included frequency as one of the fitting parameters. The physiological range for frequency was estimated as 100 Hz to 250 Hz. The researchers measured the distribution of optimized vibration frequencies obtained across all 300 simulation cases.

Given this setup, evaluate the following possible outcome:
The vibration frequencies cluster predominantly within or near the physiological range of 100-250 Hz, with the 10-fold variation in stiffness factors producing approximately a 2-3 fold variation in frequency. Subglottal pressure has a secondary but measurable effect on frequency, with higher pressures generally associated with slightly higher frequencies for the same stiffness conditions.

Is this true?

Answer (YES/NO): NO